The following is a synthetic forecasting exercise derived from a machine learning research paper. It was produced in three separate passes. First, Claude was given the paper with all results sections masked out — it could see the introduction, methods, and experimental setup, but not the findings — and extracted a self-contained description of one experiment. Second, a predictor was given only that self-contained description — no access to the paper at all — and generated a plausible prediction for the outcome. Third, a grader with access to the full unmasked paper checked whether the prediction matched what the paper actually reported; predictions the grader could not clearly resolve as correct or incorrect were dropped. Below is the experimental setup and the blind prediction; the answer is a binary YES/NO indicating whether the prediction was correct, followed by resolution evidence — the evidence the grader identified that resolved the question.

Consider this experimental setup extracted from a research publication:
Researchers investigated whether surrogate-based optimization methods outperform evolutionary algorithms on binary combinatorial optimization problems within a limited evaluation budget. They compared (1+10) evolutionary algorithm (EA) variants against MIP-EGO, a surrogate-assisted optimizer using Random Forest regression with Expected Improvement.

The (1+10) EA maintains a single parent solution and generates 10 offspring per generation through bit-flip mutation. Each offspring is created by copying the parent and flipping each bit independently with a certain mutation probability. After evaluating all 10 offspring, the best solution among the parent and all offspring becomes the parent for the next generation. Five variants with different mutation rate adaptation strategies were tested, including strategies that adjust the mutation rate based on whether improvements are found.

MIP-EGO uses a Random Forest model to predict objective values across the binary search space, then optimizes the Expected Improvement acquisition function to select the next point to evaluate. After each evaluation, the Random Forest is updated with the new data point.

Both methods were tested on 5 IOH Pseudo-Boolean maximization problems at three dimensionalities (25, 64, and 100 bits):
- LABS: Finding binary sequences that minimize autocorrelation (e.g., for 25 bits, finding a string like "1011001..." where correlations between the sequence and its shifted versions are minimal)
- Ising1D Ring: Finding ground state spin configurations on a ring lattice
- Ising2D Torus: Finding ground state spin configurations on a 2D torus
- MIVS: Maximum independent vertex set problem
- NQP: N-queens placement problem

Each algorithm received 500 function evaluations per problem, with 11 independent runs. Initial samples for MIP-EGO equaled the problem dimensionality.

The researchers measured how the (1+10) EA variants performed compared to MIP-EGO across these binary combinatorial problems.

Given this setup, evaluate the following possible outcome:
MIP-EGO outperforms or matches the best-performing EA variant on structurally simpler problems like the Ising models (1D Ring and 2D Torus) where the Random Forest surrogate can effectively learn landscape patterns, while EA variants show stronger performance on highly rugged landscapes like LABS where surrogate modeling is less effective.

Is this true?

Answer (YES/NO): NO